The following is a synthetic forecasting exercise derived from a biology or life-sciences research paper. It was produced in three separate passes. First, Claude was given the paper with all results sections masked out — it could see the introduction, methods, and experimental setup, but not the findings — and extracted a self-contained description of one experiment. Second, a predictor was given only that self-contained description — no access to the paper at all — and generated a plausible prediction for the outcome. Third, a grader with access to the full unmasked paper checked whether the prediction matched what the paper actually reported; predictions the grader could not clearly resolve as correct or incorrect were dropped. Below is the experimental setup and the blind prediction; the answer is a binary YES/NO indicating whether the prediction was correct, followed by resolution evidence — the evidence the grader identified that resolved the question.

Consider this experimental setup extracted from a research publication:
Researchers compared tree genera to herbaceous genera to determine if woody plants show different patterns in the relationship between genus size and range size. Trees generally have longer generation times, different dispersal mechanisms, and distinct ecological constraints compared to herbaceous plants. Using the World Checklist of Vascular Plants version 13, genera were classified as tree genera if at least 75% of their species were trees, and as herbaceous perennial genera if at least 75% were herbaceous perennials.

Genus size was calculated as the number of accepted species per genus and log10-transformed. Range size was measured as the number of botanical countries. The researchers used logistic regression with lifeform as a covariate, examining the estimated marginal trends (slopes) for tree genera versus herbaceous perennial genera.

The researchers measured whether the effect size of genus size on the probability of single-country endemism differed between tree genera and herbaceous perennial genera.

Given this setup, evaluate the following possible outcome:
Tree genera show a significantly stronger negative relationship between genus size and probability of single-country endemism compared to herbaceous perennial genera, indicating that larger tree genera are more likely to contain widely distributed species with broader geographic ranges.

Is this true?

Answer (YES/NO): NO